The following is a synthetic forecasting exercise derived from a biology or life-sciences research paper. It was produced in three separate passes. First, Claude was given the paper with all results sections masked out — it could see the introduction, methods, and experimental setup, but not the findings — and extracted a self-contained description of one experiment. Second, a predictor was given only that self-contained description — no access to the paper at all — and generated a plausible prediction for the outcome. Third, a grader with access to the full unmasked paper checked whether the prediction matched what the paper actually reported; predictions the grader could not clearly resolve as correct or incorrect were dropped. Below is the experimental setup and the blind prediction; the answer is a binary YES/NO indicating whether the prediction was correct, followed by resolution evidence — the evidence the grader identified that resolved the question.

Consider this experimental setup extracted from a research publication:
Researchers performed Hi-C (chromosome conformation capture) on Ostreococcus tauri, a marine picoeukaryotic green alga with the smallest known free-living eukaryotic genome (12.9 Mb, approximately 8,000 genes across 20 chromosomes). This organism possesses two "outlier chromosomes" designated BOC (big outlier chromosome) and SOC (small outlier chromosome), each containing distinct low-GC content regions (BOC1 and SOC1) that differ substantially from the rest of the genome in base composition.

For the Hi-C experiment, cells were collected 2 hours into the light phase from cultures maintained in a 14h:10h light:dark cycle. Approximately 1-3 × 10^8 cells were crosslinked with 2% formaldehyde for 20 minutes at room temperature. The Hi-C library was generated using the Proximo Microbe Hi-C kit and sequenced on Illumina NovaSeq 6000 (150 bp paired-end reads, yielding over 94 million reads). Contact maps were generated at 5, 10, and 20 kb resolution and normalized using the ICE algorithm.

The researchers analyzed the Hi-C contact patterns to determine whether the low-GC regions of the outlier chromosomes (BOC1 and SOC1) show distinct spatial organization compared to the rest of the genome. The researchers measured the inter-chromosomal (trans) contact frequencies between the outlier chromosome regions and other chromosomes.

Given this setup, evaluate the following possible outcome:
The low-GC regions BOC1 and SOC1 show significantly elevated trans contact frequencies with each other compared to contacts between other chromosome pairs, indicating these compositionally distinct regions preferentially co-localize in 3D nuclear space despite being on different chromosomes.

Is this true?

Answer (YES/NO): YES